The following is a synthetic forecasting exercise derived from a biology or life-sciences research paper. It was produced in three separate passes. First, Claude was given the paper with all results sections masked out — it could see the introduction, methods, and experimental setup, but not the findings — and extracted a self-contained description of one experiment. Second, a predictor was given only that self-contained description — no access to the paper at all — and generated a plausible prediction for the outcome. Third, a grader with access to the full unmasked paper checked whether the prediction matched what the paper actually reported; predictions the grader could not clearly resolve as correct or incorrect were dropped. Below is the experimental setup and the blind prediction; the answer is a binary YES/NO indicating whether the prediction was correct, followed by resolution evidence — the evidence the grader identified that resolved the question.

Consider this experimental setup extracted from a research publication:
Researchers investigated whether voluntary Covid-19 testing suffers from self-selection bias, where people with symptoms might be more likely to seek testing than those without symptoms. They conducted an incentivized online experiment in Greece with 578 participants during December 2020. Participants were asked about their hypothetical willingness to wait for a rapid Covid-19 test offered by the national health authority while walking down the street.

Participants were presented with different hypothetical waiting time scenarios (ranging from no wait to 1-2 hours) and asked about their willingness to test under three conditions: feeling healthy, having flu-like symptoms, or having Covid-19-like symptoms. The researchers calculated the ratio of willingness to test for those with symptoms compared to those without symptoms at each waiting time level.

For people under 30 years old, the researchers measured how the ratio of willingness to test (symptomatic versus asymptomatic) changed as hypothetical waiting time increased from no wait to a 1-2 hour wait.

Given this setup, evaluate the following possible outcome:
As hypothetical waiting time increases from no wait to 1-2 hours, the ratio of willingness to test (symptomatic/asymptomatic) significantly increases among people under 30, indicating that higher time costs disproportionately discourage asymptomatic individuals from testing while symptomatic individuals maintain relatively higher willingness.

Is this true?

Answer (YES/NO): YES